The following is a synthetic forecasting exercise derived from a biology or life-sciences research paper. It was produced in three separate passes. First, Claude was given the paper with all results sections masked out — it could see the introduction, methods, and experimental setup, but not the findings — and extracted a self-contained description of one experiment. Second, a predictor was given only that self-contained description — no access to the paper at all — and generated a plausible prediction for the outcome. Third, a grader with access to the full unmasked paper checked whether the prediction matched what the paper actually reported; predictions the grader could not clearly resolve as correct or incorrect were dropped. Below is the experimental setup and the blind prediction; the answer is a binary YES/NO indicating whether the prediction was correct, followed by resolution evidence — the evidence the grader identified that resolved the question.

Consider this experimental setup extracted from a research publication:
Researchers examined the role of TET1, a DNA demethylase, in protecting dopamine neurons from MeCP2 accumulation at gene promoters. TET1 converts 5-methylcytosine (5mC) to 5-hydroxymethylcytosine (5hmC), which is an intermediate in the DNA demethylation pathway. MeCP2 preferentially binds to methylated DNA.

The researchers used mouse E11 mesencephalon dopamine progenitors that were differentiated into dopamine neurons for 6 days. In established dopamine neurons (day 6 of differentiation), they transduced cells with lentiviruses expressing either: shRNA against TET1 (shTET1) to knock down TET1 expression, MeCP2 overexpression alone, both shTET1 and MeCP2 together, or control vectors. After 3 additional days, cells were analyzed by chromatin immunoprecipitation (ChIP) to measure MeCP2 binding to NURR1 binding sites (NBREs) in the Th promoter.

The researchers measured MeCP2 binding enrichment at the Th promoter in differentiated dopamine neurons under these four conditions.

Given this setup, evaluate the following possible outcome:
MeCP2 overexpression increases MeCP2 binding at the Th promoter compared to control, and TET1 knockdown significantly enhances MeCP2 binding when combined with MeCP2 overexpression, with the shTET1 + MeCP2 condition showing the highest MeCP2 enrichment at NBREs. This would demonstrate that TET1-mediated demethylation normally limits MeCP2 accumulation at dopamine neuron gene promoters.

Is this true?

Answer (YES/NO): NO